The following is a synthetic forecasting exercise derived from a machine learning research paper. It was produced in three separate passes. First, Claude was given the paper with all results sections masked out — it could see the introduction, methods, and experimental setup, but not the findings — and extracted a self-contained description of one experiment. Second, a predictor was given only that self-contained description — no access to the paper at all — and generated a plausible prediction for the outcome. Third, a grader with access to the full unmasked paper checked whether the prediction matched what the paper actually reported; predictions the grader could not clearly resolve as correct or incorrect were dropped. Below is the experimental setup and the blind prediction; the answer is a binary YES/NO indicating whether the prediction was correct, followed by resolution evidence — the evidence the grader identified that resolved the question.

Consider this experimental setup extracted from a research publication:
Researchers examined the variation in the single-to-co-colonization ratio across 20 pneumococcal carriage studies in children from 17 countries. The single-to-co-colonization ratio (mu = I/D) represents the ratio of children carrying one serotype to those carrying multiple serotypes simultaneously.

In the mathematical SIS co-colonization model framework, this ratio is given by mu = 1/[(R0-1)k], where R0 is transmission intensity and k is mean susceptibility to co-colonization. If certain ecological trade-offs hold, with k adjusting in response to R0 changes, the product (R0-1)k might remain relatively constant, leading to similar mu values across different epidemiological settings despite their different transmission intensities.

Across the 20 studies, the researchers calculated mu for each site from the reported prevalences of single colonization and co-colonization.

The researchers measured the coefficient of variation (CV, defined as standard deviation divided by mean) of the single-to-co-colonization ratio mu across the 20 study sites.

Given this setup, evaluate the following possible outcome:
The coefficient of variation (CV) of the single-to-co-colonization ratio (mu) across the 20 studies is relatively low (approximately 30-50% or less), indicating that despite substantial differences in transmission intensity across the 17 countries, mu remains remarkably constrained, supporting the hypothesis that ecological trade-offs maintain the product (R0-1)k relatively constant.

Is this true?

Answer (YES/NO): NO